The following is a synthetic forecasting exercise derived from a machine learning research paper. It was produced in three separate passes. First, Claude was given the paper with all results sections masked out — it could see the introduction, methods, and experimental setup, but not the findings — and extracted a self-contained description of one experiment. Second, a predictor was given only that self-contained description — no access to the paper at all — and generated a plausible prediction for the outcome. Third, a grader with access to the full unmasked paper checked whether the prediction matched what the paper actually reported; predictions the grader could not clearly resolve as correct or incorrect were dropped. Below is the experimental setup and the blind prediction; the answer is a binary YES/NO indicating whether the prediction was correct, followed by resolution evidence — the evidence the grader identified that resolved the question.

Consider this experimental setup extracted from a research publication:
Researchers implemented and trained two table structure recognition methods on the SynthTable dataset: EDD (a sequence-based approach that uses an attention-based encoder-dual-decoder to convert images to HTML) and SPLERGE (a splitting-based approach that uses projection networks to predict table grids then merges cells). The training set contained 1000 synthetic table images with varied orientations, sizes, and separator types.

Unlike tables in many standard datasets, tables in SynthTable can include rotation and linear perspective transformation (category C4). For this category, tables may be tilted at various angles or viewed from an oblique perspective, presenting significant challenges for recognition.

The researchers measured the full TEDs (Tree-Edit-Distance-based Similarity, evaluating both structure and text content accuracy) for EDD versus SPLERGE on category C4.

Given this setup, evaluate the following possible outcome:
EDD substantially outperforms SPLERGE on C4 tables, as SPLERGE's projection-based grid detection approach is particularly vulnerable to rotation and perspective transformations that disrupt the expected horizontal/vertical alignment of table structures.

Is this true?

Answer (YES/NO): YES